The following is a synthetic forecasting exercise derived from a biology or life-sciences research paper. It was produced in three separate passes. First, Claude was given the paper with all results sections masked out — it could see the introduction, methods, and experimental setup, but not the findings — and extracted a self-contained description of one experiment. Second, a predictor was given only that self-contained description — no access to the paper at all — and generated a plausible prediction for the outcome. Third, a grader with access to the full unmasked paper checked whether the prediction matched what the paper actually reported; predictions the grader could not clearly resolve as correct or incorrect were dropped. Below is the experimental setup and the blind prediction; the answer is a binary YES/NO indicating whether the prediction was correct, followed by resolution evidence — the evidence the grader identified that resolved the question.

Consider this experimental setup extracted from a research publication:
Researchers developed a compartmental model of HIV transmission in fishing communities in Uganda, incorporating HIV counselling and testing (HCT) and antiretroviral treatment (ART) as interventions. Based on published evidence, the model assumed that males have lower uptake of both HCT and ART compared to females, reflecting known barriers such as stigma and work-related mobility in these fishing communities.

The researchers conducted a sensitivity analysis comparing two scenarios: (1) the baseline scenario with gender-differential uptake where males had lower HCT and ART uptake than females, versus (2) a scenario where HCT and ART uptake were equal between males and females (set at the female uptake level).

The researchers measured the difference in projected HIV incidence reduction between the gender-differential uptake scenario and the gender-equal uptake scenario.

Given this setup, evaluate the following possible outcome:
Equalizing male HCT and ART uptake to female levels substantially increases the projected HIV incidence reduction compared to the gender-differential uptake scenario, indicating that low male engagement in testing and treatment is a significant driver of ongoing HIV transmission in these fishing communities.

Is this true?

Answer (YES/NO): NO